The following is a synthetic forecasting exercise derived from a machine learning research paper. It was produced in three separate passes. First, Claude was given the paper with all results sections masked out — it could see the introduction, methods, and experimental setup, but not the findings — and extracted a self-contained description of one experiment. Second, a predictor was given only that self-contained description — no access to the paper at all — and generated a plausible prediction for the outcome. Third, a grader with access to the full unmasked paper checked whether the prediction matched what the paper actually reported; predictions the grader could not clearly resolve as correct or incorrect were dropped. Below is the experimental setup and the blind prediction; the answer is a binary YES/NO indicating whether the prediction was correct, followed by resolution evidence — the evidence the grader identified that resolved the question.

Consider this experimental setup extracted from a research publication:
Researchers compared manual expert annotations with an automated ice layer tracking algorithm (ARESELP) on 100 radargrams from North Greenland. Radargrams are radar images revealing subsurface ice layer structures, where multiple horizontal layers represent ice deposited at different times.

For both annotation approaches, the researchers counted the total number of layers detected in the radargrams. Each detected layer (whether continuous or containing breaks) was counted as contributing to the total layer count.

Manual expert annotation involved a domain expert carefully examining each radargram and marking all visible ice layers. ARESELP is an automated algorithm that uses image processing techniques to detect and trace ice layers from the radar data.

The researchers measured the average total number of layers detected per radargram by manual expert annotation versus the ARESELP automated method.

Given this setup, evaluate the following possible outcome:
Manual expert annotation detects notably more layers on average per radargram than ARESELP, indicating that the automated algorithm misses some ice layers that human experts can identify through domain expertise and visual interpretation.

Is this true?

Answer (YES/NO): YES